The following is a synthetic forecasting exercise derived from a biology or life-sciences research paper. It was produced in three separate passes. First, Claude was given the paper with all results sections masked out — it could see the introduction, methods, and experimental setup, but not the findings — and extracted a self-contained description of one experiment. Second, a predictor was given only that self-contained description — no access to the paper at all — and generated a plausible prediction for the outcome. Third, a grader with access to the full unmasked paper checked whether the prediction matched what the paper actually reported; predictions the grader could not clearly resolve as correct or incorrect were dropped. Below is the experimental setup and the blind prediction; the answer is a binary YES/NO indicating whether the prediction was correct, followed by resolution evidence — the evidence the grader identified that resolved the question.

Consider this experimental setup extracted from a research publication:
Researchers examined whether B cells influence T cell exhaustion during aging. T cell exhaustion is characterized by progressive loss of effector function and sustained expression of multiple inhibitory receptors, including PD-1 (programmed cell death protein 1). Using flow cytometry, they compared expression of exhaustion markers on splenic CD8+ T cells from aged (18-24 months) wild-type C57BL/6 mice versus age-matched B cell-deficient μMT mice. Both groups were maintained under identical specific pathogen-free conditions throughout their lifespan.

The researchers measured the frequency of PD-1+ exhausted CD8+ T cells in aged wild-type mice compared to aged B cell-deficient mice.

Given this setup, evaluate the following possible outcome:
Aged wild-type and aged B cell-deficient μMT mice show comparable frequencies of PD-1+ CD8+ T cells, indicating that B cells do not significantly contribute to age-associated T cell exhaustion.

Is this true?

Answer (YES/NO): NO